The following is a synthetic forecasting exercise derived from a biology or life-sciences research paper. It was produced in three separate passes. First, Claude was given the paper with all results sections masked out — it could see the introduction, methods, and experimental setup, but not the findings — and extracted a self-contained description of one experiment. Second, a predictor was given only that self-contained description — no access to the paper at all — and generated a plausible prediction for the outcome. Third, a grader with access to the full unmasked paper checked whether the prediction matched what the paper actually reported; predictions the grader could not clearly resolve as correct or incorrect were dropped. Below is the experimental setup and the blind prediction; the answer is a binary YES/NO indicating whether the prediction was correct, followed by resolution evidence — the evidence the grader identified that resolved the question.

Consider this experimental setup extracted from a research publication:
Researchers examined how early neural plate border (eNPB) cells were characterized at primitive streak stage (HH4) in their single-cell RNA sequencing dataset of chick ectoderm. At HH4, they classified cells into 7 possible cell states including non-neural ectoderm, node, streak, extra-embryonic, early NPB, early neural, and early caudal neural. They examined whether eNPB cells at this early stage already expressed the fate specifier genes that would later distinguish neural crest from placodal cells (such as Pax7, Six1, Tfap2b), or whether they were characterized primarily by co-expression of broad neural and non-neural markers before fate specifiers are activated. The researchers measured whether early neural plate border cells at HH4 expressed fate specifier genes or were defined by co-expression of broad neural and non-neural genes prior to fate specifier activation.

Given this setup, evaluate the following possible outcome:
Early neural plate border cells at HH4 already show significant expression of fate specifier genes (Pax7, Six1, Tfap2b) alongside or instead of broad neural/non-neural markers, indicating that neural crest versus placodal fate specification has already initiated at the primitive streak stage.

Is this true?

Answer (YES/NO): NO